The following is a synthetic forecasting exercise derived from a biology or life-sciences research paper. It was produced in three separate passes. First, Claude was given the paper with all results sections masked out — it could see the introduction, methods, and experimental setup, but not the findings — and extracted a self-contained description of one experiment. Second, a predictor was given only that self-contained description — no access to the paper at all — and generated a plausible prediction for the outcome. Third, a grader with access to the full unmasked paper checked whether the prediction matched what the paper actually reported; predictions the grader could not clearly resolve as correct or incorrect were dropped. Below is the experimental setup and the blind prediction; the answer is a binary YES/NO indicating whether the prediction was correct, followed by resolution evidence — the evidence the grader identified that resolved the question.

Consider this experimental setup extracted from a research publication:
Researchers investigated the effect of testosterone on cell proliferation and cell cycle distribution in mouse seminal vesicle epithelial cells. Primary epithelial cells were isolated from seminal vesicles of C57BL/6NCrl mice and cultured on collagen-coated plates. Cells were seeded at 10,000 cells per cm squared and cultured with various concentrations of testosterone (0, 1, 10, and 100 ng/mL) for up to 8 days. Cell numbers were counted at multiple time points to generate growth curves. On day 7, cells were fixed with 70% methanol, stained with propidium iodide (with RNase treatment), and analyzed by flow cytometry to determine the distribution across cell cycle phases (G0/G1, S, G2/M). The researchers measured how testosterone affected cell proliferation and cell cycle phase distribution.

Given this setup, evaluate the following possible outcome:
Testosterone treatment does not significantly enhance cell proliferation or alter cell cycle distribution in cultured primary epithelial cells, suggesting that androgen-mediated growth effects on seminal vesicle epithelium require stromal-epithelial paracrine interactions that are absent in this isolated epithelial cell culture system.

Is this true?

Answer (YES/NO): NO